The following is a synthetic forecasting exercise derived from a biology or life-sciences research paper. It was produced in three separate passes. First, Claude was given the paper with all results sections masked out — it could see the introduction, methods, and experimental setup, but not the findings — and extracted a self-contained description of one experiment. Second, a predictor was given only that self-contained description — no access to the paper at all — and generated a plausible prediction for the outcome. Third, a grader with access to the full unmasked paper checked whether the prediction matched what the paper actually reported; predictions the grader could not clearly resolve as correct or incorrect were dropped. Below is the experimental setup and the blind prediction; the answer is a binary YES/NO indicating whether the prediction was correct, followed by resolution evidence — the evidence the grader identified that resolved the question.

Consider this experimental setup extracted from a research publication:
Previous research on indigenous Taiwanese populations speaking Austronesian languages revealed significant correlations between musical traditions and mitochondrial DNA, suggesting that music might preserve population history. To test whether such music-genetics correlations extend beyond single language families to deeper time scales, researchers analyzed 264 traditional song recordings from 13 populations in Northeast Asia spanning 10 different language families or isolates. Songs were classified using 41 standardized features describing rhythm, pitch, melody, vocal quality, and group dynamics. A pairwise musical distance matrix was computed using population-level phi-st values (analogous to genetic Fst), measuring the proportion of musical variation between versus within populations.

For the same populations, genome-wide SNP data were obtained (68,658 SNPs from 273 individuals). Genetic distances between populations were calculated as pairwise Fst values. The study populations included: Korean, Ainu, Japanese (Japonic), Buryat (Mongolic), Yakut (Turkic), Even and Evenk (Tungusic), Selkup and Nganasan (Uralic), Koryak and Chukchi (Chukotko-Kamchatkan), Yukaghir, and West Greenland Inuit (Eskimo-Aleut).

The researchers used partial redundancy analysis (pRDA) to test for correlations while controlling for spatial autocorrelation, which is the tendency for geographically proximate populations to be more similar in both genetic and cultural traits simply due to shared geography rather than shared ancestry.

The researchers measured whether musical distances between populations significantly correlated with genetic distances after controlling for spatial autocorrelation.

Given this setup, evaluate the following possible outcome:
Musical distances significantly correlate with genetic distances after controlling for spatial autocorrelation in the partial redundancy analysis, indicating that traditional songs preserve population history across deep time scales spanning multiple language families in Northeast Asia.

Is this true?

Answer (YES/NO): NO